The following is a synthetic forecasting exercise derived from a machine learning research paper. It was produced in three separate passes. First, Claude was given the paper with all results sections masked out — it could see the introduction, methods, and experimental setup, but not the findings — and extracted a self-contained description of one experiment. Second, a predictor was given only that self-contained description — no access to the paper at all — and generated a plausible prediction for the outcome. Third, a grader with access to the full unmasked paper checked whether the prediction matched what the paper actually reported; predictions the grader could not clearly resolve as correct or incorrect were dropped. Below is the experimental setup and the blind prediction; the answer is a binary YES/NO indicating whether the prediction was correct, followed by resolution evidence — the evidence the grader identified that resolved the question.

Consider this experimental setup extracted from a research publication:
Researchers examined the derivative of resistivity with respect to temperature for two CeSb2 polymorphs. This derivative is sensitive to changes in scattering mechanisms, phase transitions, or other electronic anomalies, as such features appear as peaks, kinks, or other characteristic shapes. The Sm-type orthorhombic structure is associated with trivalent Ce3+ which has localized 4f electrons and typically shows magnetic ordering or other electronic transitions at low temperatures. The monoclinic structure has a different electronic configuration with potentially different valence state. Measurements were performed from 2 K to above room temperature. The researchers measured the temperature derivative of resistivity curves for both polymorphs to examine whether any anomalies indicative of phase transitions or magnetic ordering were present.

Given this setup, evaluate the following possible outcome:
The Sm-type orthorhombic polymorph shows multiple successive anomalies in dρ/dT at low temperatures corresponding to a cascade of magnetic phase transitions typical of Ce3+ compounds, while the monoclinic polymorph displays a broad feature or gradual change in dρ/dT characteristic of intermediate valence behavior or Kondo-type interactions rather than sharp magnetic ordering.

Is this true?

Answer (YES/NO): NO